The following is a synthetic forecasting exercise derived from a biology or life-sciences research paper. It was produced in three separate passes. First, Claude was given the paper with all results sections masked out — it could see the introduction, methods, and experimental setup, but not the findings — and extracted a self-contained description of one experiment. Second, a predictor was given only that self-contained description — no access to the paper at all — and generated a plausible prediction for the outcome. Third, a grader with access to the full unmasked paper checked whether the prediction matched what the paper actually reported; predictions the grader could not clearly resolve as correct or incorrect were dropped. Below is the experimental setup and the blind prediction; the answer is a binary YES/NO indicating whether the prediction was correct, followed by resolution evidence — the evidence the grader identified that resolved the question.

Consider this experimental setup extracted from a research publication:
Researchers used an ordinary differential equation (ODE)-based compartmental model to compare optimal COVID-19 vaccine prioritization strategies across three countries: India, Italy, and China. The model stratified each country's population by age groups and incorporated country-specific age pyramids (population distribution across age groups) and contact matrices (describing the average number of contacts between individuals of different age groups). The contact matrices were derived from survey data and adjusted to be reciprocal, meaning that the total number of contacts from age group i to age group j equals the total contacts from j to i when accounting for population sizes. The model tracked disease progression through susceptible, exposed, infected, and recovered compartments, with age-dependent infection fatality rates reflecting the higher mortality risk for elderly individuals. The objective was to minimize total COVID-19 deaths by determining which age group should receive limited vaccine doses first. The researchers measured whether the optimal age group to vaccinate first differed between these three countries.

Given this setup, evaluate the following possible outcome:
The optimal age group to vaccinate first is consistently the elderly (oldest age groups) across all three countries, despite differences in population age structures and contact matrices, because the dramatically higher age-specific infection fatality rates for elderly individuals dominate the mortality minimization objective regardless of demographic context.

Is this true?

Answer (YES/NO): NO